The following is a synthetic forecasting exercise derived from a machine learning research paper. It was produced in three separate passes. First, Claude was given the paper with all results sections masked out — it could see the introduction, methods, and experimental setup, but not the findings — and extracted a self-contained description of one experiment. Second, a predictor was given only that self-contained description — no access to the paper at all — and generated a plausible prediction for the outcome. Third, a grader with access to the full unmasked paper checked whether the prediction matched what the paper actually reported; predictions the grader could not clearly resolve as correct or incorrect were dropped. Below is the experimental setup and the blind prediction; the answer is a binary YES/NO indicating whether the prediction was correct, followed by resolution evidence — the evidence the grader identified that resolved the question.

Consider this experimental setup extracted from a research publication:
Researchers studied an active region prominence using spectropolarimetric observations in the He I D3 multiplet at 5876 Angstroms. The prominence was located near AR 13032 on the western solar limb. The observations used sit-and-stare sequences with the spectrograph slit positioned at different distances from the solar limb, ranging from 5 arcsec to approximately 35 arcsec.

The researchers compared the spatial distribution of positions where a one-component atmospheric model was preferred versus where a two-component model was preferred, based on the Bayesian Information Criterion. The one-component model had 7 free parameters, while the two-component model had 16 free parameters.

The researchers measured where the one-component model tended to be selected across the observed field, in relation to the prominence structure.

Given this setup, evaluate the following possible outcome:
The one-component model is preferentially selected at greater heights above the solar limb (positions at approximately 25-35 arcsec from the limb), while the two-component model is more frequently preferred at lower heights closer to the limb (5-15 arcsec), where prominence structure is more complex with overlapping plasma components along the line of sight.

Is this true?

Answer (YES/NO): NO